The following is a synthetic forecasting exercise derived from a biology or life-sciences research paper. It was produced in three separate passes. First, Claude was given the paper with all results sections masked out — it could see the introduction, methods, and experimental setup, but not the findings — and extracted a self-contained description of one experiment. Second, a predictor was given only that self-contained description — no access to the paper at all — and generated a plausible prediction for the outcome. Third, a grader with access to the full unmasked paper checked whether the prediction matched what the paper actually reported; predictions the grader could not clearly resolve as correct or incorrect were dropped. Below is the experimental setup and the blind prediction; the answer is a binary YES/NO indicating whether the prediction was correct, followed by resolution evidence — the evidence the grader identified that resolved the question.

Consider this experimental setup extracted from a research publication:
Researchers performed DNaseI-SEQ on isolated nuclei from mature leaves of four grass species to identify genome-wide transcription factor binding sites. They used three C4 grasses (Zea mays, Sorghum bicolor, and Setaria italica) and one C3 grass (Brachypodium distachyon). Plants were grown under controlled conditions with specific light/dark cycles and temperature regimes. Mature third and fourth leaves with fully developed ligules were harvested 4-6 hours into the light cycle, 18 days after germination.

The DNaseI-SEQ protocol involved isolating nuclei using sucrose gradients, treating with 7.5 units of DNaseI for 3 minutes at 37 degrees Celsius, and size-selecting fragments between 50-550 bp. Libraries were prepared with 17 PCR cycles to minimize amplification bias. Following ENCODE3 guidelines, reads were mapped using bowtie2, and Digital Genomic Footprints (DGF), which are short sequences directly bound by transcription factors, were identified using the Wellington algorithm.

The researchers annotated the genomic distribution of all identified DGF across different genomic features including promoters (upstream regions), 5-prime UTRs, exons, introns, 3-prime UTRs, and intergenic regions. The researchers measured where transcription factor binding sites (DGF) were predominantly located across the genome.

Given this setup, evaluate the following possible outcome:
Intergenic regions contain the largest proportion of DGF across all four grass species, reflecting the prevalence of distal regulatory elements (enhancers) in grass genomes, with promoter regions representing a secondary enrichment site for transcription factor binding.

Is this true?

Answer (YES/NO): NO